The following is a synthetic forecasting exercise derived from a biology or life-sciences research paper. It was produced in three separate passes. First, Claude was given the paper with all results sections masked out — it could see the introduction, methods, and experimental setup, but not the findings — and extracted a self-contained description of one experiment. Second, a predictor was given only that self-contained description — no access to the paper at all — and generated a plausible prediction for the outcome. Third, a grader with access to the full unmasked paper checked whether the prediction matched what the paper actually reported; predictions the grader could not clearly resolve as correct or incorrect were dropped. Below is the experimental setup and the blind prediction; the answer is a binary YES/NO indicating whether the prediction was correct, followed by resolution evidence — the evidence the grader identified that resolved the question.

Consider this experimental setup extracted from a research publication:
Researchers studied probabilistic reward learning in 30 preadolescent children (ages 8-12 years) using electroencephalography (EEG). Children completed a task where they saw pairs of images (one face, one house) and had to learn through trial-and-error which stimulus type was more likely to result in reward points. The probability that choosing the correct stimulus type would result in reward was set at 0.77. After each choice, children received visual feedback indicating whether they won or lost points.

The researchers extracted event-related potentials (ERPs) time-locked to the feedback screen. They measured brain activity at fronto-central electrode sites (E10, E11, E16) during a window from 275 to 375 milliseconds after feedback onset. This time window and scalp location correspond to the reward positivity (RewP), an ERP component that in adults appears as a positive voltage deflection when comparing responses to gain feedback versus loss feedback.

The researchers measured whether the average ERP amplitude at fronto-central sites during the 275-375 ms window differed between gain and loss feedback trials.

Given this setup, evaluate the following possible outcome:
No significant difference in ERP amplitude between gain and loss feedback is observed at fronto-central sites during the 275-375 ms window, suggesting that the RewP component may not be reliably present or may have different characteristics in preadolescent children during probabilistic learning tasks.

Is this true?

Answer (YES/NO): NO